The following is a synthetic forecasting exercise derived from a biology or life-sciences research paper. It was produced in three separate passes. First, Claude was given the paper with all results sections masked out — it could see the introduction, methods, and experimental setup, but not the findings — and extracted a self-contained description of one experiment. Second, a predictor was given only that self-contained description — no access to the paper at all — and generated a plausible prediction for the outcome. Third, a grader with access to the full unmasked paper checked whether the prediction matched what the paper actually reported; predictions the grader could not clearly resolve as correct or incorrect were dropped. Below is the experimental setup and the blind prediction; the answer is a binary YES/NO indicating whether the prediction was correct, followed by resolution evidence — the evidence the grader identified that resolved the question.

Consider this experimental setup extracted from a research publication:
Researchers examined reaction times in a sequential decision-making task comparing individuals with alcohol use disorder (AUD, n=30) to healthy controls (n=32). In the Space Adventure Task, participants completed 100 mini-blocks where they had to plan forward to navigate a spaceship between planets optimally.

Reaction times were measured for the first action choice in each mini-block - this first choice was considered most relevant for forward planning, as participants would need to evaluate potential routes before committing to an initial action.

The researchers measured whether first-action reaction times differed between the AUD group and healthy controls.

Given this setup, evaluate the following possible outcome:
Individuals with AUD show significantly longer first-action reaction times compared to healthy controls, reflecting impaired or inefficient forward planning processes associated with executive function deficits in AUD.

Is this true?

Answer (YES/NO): NO